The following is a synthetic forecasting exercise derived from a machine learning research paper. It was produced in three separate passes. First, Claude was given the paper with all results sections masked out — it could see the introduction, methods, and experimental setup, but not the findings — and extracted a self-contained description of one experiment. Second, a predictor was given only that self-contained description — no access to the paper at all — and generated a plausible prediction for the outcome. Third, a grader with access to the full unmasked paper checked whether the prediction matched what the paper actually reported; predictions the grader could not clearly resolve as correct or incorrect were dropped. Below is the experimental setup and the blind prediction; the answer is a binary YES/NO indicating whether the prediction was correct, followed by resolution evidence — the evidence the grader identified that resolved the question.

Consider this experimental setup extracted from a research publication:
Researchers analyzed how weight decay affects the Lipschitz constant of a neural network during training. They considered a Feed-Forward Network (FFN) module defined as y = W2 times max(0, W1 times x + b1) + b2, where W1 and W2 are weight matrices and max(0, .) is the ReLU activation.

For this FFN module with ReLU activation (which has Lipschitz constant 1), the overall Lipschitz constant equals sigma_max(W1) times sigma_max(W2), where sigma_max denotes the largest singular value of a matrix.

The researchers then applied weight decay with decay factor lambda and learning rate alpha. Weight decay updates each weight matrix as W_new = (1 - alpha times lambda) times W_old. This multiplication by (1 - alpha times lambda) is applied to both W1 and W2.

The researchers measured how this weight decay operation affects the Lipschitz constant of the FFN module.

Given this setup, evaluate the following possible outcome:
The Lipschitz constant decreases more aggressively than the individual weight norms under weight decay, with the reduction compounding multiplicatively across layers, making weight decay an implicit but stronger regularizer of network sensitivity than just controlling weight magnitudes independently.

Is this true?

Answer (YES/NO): NO